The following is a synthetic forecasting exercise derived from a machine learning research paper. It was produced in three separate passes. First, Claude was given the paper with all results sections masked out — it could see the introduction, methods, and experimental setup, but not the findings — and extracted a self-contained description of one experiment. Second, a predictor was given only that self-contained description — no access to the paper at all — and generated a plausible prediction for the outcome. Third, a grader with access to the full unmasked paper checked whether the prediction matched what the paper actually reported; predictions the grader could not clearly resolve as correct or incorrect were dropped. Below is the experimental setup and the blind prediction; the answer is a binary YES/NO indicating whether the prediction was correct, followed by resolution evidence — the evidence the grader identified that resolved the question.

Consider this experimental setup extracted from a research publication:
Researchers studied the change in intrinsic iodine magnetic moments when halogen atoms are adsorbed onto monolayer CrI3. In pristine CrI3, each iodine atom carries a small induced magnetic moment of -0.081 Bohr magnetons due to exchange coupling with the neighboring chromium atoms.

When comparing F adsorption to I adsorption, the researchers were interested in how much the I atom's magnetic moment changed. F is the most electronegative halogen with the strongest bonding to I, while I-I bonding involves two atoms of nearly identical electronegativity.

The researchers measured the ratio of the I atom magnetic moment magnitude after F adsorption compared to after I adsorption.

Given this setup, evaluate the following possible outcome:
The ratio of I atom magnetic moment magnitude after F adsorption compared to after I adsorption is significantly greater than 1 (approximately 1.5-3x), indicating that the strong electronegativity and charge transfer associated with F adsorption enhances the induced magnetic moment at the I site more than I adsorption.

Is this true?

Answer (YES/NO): NO